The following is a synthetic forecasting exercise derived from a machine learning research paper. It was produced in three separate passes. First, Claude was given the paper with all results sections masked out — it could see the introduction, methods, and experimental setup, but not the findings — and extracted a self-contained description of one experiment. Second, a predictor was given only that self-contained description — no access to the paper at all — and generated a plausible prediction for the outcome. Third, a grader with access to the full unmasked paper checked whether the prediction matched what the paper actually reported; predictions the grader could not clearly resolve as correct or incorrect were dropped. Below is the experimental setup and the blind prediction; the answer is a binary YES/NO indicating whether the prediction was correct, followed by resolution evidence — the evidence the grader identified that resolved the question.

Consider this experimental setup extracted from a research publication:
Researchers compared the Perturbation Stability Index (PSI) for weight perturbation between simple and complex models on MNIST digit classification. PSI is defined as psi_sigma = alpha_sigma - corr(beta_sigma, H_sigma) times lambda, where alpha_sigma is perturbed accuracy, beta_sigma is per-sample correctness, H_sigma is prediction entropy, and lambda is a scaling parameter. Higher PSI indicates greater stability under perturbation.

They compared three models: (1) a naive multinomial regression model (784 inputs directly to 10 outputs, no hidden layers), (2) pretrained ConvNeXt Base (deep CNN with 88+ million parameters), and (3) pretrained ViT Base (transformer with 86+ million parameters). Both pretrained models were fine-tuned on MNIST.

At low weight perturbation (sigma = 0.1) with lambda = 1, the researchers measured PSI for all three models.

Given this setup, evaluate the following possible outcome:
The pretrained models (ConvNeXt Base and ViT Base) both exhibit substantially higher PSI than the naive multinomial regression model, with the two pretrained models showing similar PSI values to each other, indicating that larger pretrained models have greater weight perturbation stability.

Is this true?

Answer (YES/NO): NO